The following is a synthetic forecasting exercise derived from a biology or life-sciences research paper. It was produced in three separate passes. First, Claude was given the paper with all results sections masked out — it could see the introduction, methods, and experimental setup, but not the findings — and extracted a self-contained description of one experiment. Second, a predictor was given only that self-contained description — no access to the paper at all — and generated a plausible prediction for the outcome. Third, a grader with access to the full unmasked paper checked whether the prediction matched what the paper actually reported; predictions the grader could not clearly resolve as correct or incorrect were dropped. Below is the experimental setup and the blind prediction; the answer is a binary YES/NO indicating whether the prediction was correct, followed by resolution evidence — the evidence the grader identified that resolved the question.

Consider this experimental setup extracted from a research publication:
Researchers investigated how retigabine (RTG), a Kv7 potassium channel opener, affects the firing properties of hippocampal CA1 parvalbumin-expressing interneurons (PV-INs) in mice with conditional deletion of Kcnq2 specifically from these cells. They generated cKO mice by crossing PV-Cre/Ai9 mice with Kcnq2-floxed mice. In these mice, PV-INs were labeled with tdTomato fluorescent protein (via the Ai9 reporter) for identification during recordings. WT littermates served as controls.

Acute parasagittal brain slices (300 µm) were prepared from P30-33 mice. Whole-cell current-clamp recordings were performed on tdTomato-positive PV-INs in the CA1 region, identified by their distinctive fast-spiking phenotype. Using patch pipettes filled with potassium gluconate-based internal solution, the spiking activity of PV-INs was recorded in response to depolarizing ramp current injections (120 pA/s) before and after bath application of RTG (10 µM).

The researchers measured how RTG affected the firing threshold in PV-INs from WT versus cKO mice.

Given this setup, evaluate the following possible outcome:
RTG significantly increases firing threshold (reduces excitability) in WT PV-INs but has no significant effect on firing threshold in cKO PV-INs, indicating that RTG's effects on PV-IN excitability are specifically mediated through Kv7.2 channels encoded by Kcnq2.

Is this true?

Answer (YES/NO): NO